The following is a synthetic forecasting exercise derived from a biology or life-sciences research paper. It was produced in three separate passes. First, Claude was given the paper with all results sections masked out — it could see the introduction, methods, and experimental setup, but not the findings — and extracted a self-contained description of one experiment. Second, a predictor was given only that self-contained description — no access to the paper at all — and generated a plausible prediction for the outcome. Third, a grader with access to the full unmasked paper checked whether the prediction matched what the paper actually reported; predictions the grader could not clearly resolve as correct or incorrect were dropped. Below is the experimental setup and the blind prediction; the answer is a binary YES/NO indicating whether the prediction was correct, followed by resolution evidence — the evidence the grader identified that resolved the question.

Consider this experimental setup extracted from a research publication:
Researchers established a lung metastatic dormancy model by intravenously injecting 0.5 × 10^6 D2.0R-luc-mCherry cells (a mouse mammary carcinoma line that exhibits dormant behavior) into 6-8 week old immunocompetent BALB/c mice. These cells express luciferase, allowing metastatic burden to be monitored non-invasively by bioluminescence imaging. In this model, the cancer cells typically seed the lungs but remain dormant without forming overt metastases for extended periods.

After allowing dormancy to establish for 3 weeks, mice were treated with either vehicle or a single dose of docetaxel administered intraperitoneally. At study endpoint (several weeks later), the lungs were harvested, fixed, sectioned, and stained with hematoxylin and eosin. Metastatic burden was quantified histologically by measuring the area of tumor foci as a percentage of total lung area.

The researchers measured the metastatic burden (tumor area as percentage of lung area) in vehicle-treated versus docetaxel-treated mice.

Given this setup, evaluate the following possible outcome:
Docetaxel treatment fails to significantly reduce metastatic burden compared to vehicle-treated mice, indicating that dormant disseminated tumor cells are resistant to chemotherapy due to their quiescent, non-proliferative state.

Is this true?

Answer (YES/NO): NO